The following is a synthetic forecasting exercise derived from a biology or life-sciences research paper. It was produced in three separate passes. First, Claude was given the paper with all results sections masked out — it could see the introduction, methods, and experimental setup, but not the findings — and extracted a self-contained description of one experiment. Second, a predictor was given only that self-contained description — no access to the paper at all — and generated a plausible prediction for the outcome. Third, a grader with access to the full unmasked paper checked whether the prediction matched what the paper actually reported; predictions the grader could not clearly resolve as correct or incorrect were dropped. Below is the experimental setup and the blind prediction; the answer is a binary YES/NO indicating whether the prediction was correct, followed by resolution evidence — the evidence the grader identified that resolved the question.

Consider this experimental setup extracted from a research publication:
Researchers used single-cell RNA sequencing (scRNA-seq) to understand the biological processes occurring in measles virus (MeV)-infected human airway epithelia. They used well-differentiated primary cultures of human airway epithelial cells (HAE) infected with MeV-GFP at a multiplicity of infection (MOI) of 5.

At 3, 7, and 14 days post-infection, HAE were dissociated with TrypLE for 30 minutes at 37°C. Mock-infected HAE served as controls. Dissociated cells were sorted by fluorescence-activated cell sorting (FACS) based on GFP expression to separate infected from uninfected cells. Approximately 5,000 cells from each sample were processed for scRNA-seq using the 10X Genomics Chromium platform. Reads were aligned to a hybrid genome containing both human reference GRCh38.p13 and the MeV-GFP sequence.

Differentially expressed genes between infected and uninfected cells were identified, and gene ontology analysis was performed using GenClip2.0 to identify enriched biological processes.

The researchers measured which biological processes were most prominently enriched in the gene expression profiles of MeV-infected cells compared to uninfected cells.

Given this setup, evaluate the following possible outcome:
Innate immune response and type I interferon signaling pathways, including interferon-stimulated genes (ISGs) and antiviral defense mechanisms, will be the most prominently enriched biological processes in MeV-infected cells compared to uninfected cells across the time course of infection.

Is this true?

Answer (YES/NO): YES